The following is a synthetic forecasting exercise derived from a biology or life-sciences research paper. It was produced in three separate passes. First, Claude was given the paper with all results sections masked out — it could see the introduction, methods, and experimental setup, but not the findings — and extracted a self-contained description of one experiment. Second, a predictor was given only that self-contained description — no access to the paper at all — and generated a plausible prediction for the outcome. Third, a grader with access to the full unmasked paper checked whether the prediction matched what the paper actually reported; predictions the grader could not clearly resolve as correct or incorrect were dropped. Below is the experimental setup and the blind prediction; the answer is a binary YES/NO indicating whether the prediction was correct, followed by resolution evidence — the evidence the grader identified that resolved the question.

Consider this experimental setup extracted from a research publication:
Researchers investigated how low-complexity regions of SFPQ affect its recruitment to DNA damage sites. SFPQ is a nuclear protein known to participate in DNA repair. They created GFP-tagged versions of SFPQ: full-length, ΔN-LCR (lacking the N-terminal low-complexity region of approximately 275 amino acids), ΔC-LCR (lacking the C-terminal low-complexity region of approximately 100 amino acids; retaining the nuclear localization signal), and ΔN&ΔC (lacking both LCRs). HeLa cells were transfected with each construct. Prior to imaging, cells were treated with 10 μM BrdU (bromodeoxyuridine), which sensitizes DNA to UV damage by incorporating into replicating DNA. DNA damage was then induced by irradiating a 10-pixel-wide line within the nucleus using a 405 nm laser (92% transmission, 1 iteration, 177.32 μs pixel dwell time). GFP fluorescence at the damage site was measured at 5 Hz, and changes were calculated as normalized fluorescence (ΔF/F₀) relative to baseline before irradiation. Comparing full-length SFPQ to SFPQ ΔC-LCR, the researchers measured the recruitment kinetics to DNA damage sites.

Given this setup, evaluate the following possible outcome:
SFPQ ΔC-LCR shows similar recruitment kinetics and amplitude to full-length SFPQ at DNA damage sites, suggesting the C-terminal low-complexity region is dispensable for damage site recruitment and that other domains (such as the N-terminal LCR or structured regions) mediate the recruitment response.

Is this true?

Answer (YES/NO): NO